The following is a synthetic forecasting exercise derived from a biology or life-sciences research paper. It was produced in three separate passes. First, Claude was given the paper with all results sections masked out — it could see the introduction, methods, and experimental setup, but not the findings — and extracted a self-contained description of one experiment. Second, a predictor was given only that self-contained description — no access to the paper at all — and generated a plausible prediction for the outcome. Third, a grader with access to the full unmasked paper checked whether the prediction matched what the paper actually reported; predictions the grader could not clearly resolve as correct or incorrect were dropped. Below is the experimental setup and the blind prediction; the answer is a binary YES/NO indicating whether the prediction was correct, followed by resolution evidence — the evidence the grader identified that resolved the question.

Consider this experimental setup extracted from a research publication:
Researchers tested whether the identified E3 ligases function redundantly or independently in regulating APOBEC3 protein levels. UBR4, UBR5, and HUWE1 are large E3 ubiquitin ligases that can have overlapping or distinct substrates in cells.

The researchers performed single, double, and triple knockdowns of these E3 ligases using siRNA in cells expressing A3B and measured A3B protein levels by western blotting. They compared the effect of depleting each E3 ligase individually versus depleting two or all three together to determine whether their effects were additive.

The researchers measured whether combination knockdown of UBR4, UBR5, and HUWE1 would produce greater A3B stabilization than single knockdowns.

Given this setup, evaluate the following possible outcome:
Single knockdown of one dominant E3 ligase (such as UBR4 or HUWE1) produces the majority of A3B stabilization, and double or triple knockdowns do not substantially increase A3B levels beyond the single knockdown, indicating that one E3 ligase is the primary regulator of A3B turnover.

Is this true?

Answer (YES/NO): NO